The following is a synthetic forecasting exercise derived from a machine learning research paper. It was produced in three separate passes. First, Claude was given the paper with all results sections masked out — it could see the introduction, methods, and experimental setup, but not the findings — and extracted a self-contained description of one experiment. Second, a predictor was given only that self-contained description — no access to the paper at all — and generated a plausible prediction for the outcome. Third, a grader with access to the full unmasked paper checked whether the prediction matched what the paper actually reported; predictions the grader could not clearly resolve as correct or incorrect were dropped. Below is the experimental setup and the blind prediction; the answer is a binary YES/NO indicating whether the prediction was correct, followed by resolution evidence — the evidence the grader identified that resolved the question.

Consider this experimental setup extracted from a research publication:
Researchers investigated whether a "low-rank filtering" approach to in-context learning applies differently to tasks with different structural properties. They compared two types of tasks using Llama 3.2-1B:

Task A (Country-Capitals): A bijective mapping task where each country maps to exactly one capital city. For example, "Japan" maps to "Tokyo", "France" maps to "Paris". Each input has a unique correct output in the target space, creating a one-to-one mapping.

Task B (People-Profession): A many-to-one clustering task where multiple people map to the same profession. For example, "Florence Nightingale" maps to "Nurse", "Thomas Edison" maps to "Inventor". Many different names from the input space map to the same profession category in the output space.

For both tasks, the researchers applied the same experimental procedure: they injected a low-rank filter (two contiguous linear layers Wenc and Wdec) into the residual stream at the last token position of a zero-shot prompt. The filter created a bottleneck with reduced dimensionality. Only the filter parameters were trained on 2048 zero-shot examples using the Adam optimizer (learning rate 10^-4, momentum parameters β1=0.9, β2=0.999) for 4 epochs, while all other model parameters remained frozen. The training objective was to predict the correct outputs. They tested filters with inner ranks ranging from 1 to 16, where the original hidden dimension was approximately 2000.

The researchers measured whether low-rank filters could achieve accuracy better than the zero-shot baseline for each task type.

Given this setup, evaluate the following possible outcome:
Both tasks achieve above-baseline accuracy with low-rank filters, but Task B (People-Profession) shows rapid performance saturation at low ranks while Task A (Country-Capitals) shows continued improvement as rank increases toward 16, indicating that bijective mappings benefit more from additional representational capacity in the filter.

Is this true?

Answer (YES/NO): NO